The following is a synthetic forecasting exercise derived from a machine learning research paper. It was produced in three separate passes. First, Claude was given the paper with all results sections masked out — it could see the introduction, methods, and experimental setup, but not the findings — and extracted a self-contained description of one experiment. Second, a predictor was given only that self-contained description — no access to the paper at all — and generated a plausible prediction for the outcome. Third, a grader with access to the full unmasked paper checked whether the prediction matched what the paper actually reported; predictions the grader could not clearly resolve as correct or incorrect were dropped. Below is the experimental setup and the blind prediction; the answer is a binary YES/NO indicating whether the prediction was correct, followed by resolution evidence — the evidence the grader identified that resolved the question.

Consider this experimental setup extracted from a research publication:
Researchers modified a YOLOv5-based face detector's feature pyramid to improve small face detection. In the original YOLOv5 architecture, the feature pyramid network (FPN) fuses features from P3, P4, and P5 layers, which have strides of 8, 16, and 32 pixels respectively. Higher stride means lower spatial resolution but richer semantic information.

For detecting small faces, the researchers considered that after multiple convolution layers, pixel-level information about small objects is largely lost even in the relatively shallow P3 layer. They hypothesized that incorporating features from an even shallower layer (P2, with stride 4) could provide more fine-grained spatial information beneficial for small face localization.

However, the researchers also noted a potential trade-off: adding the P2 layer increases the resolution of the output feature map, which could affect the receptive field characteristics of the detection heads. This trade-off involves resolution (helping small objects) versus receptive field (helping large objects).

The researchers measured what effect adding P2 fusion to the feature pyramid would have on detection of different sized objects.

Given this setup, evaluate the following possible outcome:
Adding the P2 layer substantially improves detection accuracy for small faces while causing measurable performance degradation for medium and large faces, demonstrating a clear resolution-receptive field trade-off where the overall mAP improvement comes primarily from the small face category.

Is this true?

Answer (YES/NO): NO